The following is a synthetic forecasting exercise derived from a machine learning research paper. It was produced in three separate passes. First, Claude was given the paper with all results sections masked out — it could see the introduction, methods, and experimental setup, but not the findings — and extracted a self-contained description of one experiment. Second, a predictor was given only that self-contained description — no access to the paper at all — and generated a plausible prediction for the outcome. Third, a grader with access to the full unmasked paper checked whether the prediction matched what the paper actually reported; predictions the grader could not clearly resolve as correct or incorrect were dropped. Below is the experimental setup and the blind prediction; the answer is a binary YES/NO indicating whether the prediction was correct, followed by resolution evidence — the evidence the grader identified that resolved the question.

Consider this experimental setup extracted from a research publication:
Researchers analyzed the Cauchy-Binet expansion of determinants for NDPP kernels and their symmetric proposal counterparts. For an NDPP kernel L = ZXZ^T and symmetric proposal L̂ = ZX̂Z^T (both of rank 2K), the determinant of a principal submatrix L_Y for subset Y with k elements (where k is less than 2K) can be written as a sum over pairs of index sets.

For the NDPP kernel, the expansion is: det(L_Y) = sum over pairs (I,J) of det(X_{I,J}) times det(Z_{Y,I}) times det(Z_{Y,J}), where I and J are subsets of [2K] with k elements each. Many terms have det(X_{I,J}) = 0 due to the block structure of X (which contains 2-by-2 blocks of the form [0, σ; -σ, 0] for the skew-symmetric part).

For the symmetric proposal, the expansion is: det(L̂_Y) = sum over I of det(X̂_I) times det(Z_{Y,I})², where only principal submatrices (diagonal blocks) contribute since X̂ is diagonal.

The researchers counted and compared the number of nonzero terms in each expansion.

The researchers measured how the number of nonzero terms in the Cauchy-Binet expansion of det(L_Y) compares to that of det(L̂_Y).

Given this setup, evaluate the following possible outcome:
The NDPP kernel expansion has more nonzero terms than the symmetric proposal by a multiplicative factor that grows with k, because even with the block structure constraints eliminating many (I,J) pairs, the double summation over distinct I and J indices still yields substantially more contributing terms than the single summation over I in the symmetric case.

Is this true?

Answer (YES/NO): NO